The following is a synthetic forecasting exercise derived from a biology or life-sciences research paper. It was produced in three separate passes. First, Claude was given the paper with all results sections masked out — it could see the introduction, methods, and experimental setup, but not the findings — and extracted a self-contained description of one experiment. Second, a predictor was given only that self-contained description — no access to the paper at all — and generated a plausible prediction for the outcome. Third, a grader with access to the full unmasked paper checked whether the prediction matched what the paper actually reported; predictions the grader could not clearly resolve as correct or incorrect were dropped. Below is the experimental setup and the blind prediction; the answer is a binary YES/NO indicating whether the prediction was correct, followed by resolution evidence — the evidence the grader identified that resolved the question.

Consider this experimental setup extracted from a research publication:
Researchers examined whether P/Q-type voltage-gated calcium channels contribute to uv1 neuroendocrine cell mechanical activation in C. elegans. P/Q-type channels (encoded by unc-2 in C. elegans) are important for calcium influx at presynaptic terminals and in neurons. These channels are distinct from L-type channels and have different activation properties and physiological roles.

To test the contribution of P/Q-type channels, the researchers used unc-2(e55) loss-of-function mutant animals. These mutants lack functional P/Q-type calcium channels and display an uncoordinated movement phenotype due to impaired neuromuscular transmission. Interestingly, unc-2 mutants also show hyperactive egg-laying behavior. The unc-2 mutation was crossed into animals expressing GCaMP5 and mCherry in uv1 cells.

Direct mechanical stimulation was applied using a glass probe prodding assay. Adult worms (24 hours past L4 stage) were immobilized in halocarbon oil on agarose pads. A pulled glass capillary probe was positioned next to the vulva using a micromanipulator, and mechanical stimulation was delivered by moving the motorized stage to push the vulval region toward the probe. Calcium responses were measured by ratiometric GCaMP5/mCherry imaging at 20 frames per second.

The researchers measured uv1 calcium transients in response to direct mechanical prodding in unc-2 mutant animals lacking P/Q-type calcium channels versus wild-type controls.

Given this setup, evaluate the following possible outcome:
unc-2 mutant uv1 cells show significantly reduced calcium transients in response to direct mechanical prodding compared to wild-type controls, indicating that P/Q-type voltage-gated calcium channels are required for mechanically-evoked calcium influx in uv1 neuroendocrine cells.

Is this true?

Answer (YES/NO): NO